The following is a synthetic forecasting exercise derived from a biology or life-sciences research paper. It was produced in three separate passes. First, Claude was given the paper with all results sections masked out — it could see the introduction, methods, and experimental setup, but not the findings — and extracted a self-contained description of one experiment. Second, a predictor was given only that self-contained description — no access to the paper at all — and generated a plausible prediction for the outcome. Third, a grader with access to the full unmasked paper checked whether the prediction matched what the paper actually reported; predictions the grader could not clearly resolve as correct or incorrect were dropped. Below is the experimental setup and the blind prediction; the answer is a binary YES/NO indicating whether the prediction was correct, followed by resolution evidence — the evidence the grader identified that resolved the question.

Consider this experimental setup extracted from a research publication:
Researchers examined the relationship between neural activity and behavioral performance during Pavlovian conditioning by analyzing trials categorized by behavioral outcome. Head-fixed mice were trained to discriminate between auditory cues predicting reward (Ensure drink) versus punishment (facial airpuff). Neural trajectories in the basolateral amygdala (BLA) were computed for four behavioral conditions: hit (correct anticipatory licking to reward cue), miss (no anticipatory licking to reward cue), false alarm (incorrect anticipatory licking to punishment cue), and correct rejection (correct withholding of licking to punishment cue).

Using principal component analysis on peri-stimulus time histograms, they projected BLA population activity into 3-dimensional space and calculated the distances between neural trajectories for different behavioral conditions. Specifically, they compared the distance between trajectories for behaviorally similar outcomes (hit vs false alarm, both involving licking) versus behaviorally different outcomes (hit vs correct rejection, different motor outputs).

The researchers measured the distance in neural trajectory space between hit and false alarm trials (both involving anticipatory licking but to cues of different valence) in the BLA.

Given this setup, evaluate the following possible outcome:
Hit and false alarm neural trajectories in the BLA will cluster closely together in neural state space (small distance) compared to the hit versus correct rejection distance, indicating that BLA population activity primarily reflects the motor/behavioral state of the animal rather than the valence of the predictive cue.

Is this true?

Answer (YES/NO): NO